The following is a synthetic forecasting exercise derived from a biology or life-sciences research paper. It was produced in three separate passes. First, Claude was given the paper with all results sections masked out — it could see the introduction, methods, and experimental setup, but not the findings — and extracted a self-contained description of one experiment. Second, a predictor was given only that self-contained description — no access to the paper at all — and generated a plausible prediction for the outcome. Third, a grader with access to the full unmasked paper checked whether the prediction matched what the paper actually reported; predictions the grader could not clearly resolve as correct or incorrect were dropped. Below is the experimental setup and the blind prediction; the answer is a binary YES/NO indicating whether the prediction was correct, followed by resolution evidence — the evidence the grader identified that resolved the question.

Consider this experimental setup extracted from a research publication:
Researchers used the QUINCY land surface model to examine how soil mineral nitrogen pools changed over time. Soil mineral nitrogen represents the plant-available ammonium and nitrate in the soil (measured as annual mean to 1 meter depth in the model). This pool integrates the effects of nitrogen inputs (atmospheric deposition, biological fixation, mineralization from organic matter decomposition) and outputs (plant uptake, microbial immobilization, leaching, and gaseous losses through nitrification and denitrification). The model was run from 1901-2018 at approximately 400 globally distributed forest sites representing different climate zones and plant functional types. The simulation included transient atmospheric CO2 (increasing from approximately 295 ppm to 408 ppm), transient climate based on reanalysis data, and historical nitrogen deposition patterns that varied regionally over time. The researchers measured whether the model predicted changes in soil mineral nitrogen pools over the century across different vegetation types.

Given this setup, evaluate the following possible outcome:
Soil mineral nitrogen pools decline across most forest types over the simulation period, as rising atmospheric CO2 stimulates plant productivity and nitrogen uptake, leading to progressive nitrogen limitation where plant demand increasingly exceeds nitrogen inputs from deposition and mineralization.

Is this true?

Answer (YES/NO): NO